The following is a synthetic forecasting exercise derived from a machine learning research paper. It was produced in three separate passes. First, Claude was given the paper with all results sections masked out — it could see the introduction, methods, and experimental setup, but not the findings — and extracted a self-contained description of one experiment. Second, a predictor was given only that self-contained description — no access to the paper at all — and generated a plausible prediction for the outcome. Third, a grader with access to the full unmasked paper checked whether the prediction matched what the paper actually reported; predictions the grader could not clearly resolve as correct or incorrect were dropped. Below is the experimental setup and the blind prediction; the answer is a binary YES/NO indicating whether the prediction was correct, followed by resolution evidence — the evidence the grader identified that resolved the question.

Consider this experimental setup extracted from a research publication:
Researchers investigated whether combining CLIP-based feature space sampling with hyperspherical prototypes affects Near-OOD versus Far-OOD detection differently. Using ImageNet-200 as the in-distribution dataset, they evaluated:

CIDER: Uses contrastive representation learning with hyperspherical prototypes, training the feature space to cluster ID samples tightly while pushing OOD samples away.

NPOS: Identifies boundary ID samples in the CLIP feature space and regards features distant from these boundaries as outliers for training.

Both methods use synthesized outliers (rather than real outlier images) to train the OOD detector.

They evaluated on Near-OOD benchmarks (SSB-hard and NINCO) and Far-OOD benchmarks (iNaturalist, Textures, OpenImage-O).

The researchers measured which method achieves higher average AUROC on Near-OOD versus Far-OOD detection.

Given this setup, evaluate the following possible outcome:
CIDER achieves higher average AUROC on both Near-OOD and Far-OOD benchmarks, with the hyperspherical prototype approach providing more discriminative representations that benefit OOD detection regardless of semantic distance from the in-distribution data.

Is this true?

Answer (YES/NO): NO